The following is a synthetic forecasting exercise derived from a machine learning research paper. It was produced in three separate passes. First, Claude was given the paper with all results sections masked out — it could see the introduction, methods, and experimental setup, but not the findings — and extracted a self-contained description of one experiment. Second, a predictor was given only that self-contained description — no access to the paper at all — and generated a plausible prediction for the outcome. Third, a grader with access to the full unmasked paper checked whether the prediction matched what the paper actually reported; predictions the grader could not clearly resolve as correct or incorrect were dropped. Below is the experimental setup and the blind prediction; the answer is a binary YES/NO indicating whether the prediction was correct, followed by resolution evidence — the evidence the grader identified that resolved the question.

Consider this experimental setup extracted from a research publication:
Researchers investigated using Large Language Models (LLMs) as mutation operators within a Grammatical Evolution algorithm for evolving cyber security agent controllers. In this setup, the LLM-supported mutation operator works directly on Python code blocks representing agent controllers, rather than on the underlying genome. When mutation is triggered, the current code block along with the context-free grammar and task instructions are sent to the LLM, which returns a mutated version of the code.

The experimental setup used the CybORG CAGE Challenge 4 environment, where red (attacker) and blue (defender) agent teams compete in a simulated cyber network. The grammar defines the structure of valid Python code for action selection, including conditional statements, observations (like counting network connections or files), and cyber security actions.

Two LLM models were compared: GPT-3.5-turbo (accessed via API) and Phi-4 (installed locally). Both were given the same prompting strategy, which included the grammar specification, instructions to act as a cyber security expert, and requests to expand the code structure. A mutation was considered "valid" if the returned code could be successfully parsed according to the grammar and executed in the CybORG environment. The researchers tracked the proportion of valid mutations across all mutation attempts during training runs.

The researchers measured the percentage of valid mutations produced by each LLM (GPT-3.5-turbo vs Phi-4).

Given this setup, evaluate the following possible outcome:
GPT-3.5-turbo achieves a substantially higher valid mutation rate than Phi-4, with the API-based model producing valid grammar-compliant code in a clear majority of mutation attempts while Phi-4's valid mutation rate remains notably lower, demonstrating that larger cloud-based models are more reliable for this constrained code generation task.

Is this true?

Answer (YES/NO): NO